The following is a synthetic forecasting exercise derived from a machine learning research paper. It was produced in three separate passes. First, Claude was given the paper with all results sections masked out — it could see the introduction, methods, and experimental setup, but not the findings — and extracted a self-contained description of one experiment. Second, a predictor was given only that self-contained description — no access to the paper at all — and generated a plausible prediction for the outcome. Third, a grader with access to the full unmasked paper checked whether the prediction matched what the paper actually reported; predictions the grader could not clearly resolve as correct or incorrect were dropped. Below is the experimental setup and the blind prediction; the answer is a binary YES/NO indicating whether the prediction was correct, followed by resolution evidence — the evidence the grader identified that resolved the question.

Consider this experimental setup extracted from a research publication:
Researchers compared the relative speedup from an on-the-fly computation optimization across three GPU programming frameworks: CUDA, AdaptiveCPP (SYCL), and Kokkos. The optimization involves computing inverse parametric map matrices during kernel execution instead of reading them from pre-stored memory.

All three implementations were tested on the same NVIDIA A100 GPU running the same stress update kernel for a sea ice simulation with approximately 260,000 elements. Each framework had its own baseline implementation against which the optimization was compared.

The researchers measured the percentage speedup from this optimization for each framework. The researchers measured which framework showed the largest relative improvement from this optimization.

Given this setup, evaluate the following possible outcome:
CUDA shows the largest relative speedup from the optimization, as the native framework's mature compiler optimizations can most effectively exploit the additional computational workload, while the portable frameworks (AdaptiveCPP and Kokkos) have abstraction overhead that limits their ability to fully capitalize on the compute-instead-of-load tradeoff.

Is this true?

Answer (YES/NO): NO